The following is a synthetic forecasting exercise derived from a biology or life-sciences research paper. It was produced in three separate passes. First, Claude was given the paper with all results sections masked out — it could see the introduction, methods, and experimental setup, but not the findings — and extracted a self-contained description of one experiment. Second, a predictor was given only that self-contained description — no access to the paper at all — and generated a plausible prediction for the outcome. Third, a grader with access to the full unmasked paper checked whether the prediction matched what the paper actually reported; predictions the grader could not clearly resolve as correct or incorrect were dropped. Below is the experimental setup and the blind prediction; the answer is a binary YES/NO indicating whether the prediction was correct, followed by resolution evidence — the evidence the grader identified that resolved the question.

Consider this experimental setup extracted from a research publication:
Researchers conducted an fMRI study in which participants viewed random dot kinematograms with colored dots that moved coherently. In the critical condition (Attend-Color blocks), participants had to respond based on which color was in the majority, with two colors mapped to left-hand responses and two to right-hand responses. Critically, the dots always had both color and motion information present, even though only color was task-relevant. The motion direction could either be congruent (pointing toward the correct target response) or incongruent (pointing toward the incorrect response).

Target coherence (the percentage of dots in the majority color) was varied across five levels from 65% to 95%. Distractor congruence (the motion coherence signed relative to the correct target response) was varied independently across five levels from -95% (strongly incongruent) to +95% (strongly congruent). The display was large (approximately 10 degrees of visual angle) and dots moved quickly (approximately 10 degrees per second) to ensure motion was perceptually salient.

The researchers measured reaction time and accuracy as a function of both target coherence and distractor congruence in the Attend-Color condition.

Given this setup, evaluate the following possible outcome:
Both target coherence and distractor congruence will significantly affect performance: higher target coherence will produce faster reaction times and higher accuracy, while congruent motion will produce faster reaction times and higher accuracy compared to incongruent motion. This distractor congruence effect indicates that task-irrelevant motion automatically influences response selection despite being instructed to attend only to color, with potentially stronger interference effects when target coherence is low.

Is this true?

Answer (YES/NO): YES